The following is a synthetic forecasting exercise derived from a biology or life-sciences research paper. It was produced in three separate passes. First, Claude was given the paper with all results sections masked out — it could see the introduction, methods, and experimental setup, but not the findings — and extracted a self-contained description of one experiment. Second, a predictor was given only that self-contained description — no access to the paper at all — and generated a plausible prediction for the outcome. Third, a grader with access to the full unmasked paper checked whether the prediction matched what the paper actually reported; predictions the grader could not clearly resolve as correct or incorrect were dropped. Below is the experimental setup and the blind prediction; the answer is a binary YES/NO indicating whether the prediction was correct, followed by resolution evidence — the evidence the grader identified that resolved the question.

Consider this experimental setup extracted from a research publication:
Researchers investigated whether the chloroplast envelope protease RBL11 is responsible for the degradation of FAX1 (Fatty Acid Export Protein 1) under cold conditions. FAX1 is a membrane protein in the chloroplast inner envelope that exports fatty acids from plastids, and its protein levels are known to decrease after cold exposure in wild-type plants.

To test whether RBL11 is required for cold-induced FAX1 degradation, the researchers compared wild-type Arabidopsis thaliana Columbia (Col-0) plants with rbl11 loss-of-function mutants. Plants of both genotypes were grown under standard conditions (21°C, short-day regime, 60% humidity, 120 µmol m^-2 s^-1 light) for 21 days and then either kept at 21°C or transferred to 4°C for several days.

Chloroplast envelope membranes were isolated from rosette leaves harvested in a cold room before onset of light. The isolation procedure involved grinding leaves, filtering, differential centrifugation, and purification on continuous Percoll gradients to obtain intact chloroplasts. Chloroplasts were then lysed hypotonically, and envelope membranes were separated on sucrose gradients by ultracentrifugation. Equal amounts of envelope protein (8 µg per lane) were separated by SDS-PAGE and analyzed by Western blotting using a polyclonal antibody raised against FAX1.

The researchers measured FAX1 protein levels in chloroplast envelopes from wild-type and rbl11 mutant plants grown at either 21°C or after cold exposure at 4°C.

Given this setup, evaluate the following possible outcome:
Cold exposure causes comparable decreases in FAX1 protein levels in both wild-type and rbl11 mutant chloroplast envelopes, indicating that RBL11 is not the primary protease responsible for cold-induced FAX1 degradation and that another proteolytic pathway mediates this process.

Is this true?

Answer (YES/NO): NO